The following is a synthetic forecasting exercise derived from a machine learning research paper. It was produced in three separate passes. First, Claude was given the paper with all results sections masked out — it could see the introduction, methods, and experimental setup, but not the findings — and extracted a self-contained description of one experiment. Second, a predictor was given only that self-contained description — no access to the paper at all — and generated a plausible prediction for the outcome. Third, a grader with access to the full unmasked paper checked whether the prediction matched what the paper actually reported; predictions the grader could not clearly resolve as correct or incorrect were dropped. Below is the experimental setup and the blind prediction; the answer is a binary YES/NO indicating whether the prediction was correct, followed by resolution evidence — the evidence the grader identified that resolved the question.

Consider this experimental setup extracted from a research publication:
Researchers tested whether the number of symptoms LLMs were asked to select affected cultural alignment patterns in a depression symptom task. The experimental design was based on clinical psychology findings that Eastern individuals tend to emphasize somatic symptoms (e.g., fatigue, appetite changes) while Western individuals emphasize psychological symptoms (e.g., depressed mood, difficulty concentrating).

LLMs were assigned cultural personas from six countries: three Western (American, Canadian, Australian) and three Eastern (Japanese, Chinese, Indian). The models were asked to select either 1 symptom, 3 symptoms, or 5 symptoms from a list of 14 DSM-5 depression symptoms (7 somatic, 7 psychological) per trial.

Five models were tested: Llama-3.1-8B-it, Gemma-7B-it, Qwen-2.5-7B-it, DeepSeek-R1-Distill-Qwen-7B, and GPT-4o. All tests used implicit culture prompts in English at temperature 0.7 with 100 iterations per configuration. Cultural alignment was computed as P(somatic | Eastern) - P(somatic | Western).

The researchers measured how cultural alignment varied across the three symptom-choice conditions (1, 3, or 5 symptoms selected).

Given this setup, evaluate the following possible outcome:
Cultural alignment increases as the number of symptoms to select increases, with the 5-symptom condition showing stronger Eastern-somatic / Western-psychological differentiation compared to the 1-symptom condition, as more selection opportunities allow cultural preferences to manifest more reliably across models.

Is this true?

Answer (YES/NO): NO